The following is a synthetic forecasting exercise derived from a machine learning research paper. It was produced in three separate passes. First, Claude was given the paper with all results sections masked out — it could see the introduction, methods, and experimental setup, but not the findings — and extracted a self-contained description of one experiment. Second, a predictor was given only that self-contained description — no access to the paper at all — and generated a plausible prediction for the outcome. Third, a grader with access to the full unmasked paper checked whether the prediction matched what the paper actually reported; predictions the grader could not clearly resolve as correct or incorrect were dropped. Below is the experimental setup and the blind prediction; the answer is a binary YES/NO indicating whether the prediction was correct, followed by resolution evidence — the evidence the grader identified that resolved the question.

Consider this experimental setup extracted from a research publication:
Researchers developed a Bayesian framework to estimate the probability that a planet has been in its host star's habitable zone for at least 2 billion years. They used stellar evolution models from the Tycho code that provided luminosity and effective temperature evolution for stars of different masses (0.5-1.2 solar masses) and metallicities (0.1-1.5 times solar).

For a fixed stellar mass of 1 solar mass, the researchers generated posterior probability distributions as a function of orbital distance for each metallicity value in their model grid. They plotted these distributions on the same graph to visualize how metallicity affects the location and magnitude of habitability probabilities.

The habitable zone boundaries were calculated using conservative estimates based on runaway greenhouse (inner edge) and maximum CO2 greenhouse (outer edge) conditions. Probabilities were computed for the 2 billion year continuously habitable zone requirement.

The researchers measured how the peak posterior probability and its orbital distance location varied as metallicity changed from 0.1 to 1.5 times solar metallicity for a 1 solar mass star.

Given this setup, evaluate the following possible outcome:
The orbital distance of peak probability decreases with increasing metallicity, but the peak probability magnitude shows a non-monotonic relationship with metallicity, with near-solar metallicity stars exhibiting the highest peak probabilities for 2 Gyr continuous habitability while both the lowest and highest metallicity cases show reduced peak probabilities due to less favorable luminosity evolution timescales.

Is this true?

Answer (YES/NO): YES